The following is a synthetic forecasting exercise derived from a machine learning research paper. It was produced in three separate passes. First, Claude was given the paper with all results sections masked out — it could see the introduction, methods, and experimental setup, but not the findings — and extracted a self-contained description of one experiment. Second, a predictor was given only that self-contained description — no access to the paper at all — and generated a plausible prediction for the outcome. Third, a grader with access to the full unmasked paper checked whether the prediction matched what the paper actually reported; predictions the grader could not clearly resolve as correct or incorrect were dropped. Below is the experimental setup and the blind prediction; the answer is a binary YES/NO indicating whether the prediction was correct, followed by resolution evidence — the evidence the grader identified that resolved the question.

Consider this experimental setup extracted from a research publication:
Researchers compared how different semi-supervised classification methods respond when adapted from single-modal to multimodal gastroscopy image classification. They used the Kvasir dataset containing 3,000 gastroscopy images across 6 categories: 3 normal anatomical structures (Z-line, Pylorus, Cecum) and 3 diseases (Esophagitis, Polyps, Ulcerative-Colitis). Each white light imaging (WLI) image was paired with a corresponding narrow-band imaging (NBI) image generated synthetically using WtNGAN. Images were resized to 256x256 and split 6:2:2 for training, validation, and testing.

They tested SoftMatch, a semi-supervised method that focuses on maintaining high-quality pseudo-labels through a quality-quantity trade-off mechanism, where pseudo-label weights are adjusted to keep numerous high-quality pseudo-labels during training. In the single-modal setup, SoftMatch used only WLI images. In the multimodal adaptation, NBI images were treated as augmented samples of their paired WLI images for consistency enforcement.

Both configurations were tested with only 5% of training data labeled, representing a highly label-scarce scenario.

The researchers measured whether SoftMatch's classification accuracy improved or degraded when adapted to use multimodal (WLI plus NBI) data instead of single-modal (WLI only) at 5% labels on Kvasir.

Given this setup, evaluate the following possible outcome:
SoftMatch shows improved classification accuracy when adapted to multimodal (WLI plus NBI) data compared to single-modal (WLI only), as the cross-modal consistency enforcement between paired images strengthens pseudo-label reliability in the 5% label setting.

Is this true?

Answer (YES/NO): NO